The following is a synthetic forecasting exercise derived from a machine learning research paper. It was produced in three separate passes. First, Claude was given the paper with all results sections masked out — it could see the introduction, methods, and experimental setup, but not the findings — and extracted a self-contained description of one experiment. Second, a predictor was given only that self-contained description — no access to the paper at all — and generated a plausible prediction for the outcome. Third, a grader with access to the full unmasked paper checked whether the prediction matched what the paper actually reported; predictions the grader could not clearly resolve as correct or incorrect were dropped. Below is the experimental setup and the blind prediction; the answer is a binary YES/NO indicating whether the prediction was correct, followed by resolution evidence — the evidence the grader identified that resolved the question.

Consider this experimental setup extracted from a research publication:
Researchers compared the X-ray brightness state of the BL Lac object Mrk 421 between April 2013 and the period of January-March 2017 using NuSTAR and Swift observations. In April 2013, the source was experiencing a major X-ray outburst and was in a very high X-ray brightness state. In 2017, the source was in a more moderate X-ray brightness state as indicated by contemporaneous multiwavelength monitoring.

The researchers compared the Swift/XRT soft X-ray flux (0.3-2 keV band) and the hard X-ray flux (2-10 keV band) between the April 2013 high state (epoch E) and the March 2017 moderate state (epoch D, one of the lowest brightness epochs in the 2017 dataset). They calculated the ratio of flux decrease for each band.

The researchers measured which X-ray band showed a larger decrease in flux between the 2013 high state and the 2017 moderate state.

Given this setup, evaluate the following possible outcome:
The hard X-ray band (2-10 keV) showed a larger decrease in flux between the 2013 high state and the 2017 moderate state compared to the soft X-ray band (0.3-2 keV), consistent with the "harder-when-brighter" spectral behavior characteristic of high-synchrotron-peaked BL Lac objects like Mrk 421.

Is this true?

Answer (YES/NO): YES